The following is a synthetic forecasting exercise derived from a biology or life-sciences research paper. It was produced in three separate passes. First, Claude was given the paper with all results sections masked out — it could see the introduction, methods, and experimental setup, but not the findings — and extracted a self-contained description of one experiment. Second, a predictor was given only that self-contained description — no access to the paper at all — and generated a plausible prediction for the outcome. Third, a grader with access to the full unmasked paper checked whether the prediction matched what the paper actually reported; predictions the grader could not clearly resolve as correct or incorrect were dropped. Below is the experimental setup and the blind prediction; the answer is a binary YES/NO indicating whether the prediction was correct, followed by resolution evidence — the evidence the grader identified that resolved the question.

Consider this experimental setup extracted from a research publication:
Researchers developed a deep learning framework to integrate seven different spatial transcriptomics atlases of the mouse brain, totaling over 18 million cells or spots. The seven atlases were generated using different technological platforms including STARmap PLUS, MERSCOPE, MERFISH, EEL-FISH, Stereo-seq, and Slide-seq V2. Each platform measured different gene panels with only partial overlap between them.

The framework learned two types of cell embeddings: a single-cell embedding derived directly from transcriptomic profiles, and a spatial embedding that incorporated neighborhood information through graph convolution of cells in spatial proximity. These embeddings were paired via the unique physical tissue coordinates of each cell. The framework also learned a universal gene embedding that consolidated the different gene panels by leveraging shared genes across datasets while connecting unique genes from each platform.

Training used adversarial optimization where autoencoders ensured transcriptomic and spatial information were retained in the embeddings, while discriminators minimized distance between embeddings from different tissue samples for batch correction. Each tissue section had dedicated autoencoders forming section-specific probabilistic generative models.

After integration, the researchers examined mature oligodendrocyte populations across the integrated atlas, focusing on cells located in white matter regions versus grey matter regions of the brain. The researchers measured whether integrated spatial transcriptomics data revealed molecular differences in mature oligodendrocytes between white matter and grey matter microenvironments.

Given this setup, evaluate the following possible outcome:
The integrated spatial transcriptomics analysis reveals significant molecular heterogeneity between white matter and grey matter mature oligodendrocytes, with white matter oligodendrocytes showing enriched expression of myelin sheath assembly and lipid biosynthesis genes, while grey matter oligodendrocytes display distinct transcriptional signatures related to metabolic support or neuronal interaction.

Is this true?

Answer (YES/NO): NO